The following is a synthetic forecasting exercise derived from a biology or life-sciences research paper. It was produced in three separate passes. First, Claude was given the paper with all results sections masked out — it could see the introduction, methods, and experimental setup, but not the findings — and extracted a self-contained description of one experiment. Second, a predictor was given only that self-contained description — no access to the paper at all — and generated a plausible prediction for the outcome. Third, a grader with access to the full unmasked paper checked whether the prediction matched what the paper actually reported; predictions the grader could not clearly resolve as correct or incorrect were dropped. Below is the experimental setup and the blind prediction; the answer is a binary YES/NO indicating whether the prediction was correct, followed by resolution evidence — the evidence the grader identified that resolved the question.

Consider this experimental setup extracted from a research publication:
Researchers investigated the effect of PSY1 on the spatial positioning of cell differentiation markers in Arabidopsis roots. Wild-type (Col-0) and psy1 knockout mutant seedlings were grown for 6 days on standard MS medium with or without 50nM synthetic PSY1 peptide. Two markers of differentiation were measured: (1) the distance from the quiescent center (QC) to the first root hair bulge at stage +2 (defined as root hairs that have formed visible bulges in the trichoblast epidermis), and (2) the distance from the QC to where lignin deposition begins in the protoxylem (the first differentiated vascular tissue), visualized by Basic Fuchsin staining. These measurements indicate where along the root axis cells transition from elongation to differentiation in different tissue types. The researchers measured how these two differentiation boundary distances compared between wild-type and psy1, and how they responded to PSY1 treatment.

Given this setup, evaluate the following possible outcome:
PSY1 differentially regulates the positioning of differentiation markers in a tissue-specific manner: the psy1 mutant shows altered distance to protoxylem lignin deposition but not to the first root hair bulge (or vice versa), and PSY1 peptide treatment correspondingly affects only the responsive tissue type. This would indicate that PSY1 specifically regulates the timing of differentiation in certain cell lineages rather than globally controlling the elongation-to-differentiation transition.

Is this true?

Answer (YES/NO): NO